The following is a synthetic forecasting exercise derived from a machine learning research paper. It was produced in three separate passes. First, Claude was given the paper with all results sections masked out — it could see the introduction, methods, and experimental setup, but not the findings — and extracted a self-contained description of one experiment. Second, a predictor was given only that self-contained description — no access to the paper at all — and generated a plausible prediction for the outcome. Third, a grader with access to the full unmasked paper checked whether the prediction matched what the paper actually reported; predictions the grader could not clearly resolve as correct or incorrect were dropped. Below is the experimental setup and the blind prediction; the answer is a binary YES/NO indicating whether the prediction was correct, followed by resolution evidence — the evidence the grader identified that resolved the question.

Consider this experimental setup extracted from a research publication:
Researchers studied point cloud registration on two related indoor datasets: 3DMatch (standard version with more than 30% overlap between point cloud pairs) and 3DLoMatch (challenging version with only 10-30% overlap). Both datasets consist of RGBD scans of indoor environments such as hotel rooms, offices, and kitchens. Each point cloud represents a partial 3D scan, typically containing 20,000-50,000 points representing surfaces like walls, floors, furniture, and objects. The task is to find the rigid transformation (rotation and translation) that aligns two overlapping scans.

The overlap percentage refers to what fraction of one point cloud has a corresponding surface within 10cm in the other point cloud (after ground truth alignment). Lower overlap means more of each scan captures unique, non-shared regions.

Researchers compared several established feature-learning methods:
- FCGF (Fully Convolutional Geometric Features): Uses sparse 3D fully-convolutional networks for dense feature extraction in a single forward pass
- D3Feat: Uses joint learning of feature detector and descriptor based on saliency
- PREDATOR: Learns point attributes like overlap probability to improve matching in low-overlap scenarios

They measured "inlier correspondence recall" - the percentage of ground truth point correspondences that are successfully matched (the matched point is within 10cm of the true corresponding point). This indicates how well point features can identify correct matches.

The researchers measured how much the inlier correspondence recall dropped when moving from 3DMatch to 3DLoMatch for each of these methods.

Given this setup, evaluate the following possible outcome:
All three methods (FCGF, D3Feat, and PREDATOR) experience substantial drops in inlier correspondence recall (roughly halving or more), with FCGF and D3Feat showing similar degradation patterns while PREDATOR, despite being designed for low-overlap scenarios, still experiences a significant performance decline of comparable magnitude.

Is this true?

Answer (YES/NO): NO